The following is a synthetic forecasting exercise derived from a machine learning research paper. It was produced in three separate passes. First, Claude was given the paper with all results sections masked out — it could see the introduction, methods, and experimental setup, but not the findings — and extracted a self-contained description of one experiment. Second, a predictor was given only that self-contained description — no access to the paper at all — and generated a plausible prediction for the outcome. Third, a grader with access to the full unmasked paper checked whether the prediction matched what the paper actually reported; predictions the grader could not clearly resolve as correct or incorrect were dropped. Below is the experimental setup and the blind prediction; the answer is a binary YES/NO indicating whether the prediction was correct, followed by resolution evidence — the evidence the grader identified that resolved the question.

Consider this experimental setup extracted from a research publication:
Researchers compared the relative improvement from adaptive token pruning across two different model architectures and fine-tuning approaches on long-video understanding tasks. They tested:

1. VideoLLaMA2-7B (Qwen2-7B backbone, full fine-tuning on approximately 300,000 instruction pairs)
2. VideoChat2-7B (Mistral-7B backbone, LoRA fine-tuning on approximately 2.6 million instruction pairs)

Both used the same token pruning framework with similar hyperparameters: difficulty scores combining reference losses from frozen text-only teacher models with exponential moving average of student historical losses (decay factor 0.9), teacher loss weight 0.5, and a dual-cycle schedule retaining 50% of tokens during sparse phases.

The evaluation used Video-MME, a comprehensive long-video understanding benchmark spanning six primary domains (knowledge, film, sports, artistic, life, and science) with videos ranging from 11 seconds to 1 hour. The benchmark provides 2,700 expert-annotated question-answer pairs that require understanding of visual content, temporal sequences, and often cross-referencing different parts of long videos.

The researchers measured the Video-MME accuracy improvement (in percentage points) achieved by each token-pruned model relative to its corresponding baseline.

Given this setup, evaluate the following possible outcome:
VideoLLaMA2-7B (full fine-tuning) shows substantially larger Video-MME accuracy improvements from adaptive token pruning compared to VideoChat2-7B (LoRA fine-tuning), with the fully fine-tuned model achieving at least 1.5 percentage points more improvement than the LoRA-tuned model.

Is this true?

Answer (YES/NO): NO